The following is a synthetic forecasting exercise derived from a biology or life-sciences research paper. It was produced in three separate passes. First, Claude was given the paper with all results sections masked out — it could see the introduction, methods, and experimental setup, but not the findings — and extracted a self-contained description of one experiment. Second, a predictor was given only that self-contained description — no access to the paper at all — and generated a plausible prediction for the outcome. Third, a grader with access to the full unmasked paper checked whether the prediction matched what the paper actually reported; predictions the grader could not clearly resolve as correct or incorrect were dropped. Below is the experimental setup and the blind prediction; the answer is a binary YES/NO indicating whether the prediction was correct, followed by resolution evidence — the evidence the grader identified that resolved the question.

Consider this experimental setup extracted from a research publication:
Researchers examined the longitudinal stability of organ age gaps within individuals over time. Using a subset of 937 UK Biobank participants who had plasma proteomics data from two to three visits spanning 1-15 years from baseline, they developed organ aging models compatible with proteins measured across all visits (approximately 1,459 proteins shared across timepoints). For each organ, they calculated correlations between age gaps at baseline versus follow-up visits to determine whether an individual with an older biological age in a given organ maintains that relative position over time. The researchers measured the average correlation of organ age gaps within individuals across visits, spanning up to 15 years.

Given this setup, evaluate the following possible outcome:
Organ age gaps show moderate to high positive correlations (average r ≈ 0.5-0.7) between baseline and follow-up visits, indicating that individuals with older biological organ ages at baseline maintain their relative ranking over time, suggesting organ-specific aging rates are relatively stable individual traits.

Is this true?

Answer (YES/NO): YES